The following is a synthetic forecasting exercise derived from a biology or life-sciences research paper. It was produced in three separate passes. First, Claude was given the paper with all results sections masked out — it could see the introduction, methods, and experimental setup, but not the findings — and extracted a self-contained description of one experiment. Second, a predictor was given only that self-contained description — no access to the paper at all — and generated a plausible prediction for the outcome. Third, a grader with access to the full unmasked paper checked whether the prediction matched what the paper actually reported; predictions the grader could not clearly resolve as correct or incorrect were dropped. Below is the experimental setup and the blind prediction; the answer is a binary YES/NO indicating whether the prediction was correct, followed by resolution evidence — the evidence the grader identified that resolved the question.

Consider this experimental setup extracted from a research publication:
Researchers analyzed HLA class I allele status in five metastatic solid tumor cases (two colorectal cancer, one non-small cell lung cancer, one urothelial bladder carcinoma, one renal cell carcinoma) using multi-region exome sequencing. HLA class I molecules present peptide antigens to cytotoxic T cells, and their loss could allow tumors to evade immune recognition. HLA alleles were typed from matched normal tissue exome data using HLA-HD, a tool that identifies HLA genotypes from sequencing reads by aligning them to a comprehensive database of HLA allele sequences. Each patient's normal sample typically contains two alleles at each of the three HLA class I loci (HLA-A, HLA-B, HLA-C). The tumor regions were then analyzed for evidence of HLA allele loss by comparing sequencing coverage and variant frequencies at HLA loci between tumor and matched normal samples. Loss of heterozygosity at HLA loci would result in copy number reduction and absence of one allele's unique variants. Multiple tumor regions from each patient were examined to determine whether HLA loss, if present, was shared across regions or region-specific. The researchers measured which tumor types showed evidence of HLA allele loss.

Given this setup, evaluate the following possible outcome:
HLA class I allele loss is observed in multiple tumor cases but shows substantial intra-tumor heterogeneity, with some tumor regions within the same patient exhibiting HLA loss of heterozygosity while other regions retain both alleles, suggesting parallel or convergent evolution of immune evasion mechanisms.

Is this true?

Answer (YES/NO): NO